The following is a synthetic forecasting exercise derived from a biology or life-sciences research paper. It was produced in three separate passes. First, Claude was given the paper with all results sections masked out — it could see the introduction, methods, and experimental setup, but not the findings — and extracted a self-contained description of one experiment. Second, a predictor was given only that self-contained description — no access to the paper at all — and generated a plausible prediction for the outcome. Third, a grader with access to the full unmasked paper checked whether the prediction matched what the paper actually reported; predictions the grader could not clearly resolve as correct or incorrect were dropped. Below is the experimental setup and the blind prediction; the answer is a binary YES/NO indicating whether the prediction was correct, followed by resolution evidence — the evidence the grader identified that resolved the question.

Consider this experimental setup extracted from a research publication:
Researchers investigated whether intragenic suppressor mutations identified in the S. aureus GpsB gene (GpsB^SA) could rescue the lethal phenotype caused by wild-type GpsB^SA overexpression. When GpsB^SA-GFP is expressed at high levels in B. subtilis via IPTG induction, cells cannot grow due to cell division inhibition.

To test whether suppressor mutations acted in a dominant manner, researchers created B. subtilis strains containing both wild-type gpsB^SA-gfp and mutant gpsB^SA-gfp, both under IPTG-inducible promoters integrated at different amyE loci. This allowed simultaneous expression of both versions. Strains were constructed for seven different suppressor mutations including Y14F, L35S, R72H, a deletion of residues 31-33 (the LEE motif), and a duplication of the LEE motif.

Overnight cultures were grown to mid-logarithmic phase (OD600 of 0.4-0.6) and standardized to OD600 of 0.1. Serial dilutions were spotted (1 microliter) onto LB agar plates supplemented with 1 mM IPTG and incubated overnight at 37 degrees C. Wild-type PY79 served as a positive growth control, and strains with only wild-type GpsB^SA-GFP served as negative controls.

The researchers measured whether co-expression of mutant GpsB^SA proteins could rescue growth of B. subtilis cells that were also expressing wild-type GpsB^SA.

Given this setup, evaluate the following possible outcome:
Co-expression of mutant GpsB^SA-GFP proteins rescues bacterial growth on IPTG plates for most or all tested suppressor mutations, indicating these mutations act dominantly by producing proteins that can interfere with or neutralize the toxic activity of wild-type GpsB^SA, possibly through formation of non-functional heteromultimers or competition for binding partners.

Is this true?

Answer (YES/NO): YES